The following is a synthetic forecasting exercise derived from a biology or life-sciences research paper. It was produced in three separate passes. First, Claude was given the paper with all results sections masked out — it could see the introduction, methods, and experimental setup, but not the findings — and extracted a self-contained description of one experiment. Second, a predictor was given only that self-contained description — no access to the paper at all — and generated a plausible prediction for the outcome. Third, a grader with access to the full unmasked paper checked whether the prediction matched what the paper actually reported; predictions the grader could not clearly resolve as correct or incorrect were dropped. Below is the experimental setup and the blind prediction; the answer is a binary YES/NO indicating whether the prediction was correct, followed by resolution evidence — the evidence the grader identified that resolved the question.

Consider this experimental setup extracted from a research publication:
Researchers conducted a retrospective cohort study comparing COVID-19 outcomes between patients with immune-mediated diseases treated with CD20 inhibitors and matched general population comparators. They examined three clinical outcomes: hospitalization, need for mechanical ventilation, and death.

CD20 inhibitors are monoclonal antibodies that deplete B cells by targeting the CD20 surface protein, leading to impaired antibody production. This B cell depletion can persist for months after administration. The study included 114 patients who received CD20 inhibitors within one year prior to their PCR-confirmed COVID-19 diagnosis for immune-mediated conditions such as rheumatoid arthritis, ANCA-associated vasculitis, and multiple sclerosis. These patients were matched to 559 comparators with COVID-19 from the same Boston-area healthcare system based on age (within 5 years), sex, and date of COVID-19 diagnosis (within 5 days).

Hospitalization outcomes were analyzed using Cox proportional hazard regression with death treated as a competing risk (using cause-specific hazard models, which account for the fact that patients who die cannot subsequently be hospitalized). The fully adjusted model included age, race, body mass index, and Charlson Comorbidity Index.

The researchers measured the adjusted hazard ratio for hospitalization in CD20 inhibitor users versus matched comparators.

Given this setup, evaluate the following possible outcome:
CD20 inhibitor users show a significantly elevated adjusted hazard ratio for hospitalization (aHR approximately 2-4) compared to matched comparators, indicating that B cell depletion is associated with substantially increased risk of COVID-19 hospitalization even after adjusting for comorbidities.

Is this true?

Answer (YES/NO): NO